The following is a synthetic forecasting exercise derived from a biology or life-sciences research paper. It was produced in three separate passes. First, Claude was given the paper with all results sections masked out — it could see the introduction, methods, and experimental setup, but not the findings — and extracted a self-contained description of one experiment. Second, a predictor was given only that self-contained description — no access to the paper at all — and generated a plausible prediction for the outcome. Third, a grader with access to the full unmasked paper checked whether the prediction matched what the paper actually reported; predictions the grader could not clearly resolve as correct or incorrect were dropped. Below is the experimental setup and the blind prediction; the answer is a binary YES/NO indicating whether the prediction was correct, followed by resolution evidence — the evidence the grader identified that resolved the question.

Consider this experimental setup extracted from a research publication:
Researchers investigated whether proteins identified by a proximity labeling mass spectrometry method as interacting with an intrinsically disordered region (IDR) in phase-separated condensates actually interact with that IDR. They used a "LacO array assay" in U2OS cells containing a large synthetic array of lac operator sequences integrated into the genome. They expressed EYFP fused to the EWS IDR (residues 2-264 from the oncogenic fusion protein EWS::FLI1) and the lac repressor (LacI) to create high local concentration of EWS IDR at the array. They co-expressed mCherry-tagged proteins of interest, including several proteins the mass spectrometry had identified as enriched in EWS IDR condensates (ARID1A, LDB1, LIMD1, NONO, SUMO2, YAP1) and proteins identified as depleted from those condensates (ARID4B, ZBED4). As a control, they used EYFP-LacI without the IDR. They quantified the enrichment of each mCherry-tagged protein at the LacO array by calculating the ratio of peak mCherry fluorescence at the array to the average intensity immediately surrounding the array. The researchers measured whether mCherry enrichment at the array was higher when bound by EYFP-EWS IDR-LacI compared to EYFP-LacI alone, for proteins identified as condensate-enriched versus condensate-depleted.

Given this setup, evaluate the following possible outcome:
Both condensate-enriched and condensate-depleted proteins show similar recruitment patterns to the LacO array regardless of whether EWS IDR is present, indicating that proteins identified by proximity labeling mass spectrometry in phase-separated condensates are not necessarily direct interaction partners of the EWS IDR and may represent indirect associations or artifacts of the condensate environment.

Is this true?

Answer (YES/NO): NO